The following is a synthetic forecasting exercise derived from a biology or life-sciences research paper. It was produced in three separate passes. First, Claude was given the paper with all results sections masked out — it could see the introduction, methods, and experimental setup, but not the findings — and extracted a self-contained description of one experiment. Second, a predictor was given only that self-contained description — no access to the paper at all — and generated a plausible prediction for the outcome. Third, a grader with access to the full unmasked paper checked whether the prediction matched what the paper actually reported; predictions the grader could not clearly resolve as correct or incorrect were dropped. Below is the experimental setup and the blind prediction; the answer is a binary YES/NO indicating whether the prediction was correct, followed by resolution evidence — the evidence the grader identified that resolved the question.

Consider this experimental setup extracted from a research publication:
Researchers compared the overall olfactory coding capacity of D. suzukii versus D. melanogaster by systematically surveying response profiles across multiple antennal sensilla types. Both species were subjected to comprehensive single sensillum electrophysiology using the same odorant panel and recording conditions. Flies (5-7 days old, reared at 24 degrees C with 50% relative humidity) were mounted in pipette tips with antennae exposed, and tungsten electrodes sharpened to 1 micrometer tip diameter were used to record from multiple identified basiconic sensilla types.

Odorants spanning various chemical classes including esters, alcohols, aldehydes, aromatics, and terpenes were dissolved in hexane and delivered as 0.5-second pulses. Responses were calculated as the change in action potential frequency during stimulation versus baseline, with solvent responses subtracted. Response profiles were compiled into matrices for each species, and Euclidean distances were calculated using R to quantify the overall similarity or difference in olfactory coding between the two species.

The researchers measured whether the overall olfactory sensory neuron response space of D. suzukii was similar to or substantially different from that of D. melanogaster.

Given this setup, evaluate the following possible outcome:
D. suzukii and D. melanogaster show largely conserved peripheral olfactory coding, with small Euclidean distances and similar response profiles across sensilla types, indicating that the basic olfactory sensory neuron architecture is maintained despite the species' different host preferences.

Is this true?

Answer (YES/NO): NO